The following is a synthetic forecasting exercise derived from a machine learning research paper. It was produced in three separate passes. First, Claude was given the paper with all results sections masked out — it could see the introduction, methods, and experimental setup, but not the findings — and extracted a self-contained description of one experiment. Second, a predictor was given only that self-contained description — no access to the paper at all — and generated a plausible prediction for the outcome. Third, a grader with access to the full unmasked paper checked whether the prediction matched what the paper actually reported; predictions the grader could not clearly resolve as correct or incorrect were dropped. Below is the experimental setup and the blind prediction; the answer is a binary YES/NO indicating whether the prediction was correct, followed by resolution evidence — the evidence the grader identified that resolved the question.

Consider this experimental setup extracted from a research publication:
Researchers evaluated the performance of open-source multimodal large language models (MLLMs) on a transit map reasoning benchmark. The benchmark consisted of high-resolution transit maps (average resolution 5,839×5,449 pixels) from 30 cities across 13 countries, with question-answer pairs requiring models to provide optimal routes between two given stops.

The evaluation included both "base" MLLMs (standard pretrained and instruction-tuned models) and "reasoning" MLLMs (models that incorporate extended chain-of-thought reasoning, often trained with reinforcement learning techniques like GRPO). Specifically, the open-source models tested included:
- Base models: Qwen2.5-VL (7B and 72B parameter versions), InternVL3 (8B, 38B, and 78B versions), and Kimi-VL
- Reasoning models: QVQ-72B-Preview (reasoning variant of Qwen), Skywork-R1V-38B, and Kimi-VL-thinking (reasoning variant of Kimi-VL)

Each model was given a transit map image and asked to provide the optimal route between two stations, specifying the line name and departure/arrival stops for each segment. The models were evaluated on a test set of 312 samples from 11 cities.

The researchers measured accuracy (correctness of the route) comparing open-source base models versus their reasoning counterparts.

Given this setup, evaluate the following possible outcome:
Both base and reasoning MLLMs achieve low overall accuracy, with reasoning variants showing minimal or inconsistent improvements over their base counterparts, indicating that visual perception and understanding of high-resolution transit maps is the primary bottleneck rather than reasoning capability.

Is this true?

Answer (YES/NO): NO